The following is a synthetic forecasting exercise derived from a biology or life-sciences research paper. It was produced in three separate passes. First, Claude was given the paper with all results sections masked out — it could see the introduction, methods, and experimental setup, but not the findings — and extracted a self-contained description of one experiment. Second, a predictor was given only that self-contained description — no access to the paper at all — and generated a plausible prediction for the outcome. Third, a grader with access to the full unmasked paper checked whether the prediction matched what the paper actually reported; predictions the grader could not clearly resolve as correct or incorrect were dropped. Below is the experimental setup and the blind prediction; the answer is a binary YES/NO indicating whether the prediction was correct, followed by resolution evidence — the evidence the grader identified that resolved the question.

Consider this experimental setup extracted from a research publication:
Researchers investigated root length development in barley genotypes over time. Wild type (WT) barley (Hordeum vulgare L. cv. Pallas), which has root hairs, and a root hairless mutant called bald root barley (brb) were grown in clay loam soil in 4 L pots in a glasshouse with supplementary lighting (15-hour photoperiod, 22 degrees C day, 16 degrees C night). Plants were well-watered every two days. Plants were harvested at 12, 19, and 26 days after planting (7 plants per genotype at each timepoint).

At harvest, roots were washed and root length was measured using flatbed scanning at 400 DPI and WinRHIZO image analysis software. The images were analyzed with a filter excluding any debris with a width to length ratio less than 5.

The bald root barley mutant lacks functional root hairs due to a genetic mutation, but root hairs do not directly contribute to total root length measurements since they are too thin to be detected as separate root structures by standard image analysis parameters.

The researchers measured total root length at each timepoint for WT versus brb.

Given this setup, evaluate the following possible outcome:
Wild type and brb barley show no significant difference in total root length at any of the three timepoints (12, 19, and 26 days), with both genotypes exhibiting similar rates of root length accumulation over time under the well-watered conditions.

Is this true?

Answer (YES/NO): NO